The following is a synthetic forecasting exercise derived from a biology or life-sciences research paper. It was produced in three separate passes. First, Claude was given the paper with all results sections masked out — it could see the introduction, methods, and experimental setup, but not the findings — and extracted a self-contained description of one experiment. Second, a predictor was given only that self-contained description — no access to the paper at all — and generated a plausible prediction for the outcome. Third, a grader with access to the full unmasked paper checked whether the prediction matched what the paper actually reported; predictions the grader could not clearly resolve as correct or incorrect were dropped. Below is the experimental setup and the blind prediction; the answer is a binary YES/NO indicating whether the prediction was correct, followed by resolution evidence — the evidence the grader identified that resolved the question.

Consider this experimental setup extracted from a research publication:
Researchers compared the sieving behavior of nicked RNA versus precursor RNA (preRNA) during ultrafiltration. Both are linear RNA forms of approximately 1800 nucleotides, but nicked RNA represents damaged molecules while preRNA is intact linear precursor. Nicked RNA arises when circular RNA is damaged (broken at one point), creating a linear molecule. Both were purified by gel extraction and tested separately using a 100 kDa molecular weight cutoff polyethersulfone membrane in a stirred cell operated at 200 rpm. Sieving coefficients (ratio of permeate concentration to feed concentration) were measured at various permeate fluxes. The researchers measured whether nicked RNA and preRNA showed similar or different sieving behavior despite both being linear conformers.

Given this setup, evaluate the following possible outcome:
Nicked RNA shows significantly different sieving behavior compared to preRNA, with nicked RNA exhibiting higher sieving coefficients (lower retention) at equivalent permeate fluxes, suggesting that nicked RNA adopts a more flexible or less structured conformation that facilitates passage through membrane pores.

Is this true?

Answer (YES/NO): NO